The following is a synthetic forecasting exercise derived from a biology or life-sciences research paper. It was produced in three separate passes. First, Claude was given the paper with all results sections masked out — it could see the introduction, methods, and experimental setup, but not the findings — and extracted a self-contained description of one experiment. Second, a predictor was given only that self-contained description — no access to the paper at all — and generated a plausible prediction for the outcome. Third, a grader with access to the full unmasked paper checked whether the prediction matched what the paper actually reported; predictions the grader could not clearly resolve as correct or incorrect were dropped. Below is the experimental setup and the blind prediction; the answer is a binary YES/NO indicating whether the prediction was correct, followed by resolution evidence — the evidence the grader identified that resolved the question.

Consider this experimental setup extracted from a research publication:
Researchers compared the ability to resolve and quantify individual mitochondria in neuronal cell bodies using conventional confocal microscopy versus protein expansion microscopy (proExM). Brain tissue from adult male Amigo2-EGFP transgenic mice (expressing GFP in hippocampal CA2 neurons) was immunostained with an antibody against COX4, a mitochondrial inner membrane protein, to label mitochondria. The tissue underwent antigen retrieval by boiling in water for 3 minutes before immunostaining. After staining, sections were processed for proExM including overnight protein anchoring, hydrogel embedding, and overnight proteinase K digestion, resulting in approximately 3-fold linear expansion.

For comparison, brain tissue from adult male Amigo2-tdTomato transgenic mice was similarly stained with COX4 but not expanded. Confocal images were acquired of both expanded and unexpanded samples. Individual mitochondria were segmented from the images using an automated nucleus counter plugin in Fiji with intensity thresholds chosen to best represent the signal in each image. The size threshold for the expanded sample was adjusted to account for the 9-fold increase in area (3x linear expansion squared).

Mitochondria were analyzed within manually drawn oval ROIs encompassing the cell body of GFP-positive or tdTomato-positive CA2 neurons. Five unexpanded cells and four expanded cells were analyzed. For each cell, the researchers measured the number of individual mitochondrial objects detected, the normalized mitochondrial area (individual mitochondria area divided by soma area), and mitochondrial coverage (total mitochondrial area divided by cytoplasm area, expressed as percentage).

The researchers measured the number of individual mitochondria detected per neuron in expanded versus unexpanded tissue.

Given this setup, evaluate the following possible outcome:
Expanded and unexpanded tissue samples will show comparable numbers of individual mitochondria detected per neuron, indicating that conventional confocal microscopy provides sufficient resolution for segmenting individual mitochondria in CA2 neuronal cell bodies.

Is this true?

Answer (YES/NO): NO